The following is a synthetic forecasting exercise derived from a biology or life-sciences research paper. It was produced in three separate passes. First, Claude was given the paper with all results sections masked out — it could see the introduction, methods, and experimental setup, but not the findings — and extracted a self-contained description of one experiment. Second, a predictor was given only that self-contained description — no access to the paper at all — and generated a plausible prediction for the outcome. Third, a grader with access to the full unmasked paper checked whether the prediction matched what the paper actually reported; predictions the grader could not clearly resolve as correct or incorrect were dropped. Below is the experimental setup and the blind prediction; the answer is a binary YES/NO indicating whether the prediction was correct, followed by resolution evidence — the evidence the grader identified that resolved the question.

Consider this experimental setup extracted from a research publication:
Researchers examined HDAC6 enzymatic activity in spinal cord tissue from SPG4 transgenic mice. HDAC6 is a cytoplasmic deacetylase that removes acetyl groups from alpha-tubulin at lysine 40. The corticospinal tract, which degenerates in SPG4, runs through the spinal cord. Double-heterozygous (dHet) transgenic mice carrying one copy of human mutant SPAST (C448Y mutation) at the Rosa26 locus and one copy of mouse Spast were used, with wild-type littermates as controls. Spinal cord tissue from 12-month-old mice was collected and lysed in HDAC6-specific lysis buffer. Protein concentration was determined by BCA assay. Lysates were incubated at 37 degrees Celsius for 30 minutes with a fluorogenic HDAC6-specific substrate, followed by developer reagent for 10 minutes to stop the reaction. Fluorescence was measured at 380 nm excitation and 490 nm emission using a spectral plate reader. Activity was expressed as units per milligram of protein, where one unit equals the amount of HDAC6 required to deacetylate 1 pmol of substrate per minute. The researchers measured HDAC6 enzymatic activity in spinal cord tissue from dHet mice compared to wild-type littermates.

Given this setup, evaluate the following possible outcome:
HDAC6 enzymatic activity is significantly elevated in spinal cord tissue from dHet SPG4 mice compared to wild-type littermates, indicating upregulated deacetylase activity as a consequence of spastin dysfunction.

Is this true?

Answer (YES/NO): YES